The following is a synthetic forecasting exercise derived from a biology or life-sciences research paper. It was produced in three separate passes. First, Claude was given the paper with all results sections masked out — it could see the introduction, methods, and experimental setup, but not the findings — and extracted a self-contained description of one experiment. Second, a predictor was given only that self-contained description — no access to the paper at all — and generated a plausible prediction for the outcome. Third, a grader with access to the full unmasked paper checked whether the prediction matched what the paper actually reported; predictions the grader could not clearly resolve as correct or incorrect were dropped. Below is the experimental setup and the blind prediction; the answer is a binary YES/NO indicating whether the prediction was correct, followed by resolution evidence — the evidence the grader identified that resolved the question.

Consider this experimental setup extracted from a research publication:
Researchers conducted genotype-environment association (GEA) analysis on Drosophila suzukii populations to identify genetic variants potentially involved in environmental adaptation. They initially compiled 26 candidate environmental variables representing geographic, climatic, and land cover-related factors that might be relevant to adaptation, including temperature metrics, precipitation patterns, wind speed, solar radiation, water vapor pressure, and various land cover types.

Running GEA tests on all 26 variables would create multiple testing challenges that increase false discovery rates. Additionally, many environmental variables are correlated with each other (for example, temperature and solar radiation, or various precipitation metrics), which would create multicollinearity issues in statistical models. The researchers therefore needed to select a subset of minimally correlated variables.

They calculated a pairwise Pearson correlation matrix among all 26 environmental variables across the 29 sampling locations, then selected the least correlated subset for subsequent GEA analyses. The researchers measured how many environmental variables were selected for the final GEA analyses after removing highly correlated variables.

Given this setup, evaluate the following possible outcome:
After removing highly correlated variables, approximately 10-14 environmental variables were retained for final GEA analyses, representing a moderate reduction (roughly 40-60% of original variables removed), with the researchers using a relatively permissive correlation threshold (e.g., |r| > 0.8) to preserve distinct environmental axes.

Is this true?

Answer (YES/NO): NO